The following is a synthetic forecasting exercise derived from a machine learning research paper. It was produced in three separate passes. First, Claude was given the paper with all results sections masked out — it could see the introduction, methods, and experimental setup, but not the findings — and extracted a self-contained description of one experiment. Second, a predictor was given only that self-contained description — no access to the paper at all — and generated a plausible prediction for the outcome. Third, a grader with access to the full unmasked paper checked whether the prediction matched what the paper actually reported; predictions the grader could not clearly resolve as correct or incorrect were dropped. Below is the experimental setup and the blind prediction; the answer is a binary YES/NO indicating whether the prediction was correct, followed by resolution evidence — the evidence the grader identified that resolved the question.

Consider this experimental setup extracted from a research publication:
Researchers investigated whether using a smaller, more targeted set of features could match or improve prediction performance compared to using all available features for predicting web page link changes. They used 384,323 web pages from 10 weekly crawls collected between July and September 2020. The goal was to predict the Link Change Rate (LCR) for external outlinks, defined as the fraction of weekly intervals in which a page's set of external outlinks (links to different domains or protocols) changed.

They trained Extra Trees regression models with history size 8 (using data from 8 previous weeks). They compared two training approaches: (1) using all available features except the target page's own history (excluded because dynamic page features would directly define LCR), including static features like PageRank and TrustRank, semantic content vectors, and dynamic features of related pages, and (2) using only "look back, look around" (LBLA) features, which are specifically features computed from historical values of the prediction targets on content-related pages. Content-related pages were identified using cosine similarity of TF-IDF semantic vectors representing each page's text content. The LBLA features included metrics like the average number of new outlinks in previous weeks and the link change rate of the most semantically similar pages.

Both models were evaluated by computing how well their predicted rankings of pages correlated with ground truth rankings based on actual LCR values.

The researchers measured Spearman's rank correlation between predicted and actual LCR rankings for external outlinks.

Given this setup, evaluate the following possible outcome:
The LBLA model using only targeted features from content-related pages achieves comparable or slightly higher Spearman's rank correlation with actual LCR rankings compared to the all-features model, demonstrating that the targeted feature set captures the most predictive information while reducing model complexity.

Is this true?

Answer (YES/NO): YES